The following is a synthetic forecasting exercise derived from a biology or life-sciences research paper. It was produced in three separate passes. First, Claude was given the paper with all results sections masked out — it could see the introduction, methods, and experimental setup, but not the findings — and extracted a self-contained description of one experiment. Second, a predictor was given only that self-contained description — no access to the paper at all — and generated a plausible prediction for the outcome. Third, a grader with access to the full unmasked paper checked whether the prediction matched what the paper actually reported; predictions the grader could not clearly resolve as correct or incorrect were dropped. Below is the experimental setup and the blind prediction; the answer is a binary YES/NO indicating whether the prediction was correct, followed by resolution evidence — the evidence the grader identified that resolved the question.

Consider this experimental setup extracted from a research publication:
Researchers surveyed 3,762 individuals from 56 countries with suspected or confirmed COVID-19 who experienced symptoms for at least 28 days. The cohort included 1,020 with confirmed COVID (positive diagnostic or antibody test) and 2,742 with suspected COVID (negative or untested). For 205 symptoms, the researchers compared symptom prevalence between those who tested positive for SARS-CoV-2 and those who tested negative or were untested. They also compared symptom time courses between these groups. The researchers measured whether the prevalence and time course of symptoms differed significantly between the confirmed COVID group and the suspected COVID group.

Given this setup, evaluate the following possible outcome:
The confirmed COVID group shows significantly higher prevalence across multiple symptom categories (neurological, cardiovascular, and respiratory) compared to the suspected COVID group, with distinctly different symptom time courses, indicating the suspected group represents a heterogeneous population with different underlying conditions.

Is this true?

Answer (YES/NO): NO